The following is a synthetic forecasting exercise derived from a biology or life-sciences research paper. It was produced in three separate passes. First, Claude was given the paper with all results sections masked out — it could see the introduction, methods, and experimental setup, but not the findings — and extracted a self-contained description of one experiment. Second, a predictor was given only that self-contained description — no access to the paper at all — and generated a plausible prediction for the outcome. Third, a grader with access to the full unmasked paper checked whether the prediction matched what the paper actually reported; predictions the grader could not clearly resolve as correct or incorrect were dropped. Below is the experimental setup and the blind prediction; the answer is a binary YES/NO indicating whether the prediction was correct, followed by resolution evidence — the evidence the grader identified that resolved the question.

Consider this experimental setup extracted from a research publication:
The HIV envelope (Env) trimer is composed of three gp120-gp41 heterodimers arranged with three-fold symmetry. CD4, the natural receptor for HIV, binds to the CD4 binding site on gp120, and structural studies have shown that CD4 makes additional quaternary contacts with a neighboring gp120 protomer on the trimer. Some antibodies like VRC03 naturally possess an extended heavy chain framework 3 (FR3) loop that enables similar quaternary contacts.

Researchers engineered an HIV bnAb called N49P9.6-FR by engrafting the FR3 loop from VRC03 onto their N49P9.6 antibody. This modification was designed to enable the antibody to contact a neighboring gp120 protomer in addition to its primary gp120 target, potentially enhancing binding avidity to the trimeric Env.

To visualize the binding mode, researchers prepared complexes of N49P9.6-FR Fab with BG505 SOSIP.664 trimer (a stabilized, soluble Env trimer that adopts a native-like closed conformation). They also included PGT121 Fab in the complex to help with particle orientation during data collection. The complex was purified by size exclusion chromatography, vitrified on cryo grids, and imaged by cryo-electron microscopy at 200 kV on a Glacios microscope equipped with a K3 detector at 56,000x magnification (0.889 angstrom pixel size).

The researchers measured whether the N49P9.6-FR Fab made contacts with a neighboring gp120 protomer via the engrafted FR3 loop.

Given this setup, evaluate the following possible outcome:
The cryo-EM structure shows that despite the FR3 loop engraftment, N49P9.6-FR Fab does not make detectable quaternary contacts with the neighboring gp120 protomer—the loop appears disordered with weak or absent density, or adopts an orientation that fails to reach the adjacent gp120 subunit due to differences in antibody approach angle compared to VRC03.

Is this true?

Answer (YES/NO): NO